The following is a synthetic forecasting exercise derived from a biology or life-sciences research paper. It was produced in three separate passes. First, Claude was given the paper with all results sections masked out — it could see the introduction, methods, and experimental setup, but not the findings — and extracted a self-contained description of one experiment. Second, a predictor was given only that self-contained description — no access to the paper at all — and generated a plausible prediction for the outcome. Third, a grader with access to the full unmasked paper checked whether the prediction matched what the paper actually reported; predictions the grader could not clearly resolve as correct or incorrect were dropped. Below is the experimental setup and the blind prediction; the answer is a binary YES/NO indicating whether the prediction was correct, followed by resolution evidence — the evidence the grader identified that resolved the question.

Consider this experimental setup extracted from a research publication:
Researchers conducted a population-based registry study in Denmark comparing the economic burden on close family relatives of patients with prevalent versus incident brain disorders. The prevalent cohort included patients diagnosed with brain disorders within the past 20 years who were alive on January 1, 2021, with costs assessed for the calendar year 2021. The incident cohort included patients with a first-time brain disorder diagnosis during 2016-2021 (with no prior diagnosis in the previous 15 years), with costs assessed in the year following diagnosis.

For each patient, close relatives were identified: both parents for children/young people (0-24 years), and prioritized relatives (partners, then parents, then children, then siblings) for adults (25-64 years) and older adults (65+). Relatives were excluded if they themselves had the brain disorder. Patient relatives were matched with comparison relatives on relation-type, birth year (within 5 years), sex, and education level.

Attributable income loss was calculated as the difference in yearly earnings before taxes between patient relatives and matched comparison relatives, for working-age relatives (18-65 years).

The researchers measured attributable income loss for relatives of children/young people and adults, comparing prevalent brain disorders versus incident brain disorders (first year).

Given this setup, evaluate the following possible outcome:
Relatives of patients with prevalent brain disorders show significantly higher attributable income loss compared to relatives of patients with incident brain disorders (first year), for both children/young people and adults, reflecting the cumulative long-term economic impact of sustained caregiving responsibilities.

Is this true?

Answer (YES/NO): YES